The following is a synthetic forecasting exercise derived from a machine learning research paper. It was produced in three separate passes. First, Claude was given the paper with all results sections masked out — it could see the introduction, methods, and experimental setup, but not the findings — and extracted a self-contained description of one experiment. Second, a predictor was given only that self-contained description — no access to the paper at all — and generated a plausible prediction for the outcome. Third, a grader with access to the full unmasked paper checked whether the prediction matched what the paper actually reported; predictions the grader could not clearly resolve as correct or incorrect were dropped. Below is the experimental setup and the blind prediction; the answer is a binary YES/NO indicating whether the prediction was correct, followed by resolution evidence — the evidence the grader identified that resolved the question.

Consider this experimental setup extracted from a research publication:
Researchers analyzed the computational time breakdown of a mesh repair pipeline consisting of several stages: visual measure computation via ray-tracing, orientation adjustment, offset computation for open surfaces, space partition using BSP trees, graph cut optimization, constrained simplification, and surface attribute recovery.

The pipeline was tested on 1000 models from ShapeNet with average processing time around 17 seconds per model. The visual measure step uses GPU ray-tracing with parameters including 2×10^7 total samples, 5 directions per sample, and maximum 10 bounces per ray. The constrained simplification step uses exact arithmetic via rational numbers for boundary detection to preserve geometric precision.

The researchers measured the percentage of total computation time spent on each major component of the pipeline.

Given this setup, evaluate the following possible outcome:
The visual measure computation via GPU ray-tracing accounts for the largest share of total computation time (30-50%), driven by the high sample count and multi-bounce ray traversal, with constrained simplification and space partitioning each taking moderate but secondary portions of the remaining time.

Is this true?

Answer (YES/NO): NO